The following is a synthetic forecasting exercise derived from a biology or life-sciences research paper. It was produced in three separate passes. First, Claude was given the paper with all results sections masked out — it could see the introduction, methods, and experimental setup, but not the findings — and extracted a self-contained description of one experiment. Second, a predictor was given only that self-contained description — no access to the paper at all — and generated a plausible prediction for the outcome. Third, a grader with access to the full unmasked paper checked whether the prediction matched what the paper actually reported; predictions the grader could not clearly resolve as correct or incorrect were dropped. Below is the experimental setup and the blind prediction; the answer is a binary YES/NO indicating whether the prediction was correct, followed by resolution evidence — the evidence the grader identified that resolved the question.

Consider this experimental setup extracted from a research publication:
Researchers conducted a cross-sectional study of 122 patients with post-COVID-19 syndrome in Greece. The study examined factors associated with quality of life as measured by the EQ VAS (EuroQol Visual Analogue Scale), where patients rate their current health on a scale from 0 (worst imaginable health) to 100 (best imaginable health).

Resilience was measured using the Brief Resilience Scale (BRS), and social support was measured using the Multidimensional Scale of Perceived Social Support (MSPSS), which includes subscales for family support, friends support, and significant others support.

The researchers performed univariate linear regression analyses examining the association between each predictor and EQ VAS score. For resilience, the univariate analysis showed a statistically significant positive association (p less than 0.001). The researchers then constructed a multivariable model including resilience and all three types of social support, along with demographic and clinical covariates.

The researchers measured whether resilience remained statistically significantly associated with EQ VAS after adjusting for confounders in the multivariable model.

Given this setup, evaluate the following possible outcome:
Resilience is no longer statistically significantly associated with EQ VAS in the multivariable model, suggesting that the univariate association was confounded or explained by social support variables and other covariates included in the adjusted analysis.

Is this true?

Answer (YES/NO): YES